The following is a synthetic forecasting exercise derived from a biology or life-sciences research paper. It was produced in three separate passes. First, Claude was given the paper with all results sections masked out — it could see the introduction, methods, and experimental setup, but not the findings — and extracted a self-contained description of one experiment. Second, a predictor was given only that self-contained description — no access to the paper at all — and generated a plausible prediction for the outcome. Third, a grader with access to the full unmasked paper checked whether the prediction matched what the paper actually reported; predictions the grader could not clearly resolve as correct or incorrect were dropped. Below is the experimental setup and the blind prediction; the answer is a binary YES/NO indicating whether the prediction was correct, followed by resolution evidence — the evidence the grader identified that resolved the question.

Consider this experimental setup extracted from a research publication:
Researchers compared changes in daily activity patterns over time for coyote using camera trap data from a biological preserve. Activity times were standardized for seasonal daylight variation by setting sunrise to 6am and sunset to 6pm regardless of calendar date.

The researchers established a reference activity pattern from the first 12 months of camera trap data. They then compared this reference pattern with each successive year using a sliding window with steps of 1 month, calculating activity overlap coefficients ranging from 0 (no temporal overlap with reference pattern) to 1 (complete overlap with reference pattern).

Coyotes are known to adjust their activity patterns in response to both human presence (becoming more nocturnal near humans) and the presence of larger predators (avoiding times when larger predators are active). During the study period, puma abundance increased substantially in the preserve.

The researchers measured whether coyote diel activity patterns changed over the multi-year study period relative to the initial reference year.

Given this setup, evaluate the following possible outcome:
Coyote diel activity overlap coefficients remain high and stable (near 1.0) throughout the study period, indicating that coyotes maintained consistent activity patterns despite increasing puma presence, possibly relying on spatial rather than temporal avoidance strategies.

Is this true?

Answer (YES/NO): NO